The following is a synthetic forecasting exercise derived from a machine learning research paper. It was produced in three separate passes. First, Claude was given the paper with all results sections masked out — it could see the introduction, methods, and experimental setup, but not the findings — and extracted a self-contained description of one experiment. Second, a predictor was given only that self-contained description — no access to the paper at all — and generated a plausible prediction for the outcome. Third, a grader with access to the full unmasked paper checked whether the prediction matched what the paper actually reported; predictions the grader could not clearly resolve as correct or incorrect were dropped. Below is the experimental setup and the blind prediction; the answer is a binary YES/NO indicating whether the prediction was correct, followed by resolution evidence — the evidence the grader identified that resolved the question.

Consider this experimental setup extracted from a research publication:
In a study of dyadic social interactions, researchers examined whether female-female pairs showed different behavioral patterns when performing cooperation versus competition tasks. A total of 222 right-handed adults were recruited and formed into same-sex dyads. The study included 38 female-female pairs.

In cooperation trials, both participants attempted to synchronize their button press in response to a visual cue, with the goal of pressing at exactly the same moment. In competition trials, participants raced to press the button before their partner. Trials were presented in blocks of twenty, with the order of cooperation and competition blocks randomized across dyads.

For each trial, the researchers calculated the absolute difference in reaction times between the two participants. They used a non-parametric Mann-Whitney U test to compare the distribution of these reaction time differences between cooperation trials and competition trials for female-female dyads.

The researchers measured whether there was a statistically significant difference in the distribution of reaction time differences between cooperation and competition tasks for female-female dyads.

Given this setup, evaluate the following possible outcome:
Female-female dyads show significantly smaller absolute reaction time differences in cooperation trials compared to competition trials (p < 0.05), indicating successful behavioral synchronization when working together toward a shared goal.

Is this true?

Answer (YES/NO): NO